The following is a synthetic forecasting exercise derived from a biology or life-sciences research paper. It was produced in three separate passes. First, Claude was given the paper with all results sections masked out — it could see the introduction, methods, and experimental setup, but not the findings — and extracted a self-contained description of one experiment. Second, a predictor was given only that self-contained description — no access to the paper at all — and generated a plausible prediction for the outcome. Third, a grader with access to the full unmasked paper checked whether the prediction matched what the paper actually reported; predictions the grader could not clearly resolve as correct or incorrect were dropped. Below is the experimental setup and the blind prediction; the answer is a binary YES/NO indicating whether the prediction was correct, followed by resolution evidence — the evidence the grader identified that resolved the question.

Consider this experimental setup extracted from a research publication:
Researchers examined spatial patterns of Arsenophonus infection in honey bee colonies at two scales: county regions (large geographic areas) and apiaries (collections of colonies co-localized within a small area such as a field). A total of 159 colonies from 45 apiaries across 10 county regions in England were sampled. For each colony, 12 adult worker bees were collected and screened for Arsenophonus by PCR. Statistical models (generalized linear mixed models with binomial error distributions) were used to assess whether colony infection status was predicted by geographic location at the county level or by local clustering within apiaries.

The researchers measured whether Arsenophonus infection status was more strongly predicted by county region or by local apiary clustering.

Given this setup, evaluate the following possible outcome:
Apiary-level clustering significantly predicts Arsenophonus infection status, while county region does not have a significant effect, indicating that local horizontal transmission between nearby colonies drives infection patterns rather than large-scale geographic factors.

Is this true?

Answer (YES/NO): YES